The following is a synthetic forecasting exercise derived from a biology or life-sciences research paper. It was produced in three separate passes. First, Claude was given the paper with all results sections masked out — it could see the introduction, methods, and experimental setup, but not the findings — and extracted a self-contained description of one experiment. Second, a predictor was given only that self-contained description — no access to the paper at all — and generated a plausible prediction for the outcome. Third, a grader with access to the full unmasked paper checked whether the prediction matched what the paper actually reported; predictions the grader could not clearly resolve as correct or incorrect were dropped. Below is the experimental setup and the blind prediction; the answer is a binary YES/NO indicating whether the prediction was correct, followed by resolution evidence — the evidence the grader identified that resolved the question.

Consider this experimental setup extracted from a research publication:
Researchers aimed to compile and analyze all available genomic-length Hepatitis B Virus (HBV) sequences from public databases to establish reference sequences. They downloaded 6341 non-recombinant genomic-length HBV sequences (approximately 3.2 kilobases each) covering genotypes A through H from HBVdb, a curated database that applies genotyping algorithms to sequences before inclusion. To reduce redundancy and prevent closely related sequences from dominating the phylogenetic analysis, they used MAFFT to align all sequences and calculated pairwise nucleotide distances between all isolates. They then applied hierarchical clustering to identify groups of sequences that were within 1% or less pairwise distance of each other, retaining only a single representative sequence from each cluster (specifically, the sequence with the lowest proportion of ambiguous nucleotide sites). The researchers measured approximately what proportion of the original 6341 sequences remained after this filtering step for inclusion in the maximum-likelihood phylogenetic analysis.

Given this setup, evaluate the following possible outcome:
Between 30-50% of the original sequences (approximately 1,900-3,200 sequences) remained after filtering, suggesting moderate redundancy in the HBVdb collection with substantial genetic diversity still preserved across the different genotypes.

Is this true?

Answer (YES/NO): YES